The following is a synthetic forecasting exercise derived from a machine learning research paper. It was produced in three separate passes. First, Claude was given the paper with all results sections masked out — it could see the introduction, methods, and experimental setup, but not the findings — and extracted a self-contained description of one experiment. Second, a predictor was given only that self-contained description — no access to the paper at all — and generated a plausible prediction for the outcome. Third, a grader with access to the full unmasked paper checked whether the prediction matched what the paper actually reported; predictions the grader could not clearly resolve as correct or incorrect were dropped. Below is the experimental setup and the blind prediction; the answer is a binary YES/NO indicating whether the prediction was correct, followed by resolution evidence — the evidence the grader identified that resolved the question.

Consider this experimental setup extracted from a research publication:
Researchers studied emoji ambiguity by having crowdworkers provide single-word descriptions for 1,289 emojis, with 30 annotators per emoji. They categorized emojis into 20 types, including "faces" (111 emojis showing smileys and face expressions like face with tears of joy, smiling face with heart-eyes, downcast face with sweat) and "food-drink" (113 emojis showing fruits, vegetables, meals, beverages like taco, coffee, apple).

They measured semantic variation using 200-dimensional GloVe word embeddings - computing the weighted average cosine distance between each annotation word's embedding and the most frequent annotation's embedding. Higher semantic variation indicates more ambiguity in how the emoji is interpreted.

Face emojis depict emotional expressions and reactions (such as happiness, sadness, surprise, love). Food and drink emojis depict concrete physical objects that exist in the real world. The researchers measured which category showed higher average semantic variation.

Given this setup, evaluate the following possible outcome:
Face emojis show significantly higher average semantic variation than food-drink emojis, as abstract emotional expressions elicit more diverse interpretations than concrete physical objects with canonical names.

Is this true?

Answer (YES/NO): YES